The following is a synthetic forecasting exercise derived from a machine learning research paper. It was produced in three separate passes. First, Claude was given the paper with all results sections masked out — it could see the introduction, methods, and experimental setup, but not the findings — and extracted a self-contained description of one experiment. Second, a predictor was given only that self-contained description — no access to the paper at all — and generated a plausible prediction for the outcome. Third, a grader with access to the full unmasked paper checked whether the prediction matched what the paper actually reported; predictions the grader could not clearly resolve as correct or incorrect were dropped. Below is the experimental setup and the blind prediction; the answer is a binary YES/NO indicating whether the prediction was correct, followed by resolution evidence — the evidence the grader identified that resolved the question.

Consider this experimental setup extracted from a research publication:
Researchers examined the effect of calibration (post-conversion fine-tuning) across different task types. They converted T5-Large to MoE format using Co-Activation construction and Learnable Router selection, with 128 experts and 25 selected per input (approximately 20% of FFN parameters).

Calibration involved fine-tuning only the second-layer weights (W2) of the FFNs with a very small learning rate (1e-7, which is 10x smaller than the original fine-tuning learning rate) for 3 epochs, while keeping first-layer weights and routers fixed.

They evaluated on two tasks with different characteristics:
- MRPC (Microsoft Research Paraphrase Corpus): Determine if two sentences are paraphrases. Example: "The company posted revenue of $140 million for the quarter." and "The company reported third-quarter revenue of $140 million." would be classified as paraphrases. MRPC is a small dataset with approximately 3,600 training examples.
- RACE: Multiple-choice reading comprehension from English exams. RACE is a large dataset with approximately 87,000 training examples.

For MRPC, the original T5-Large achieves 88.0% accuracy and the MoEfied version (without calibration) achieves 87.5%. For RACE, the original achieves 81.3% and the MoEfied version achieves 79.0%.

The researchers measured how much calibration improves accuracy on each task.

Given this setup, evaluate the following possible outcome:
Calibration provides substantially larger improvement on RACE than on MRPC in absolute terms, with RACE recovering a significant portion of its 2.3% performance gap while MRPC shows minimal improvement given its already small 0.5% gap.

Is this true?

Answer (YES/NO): NO